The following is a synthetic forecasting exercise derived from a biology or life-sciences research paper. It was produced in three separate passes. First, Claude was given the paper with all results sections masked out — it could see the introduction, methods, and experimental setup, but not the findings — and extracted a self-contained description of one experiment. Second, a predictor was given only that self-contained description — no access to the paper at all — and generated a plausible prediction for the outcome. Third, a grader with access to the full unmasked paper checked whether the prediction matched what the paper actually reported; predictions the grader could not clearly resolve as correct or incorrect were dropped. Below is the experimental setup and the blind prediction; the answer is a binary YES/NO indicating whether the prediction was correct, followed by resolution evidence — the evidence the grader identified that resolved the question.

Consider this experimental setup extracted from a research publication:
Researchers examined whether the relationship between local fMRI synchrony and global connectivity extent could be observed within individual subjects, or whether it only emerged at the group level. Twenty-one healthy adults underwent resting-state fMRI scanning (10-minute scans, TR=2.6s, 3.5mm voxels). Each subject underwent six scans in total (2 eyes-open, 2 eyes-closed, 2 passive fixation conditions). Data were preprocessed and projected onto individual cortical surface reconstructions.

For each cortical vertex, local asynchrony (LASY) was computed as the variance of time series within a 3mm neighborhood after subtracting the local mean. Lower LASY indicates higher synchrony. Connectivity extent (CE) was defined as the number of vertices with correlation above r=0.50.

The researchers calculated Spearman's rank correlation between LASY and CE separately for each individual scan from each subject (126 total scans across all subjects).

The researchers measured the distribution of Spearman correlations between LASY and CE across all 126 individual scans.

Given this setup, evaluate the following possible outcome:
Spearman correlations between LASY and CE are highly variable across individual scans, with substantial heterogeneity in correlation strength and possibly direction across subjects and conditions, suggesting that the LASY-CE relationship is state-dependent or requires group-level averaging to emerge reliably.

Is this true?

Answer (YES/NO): NO